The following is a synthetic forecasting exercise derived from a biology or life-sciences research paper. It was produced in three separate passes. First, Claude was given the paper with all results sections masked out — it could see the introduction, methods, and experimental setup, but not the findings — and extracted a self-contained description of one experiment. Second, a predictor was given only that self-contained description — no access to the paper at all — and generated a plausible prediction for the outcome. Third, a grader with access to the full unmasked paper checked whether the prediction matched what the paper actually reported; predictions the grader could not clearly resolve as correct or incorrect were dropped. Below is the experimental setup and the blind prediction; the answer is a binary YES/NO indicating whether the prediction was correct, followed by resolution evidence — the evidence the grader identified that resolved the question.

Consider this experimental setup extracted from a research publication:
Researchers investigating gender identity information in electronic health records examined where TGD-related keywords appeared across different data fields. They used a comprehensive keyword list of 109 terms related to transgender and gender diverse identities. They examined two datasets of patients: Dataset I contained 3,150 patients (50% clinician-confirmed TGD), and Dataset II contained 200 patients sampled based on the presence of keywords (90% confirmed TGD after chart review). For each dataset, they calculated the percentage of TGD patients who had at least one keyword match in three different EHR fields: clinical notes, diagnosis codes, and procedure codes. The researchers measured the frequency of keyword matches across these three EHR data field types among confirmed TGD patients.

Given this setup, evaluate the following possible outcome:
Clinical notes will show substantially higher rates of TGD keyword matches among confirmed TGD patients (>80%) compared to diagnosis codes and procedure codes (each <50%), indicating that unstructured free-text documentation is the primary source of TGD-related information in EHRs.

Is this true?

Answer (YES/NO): NO